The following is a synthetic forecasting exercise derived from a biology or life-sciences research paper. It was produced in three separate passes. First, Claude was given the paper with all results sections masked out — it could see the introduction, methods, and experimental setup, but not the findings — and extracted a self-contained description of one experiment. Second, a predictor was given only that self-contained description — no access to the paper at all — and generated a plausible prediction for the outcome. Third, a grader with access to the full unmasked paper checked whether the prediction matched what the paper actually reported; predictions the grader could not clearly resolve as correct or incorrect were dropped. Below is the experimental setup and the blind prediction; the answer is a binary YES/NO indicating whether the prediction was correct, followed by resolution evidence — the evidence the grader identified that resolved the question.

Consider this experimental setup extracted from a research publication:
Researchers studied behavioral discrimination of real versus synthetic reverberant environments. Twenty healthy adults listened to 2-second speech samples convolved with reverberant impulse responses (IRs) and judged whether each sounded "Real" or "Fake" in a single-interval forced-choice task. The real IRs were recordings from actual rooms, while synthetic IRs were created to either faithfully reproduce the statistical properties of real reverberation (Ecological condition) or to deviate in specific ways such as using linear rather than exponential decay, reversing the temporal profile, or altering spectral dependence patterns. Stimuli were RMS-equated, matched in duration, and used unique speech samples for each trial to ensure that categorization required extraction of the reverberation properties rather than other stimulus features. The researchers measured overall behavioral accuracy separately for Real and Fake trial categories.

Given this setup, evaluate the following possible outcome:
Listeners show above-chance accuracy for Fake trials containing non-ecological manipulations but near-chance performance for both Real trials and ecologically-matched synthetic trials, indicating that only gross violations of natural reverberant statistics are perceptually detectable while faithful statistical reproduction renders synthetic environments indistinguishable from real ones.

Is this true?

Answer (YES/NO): NO